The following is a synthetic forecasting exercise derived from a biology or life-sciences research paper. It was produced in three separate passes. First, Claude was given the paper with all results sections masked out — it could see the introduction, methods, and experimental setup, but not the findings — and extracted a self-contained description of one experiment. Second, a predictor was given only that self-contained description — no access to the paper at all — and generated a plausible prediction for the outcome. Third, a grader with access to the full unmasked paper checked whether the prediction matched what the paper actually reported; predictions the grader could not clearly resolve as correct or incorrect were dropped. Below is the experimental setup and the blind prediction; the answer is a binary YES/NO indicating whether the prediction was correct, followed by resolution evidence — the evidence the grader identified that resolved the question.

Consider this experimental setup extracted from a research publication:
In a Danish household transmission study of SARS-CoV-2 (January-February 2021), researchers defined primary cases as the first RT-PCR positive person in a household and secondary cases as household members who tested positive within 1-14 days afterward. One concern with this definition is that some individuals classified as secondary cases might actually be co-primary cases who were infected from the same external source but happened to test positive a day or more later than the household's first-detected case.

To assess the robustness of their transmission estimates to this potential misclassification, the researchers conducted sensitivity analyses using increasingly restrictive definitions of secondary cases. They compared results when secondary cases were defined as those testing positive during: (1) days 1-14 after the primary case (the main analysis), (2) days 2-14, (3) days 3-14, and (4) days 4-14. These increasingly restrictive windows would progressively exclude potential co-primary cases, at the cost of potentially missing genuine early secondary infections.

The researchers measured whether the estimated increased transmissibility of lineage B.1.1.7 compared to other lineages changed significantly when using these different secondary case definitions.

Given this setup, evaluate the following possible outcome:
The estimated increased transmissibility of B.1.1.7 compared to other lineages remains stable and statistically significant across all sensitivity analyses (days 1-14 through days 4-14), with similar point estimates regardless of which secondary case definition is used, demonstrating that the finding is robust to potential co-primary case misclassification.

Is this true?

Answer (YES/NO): YES